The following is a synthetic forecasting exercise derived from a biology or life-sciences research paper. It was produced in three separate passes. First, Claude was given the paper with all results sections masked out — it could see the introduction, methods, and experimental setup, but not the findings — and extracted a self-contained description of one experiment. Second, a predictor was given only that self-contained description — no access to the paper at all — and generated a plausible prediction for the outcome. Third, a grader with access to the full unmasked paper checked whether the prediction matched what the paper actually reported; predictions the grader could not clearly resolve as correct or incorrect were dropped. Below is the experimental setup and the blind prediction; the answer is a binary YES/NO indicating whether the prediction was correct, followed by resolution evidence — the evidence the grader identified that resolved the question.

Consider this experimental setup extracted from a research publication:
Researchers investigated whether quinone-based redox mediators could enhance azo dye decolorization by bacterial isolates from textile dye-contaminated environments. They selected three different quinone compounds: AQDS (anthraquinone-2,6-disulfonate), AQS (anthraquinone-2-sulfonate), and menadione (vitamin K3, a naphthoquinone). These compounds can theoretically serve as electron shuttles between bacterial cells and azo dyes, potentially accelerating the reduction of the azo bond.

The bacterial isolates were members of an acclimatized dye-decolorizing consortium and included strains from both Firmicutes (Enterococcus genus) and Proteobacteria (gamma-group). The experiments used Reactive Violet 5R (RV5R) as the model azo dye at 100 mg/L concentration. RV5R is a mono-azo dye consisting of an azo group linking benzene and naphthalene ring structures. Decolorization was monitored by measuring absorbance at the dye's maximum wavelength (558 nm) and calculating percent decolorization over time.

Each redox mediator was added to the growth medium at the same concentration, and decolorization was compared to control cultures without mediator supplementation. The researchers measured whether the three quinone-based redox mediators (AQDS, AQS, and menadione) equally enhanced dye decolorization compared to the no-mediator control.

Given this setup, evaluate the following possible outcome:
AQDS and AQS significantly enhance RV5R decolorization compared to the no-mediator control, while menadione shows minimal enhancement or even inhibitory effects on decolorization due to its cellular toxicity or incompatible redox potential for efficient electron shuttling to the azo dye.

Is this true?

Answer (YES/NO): NO